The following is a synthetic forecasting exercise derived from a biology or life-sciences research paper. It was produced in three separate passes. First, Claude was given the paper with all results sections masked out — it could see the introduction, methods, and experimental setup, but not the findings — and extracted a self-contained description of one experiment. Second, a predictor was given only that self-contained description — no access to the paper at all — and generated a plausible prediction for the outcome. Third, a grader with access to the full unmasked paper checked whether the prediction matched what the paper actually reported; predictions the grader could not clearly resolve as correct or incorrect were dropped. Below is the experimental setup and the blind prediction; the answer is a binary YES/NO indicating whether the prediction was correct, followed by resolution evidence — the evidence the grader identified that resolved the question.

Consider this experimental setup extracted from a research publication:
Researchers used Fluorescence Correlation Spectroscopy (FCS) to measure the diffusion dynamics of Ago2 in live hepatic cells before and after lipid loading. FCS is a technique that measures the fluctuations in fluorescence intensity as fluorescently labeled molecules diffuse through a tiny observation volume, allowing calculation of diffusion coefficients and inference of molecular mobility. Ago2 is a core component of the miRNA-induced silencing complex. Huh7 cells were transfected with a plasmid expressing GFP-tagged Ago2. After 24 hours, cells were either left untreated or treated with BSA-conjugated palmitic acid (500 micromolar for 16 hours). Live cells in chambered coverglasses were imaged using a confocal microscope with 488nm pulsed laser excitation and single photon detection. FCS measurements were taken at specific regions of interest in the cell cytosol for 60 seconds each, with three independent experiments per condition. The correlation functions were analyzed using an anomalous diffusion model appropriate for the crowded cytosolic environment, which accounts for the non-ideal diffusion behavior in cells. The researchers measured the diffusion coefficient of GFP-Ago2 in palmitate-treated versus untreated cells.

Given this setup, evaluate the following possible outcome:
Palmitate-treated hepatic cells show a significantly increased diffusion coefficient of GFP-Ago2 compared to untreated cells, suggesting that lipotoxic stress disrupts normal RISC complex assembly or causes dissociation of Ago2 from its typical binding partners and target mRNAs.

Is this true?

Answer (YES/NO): NO